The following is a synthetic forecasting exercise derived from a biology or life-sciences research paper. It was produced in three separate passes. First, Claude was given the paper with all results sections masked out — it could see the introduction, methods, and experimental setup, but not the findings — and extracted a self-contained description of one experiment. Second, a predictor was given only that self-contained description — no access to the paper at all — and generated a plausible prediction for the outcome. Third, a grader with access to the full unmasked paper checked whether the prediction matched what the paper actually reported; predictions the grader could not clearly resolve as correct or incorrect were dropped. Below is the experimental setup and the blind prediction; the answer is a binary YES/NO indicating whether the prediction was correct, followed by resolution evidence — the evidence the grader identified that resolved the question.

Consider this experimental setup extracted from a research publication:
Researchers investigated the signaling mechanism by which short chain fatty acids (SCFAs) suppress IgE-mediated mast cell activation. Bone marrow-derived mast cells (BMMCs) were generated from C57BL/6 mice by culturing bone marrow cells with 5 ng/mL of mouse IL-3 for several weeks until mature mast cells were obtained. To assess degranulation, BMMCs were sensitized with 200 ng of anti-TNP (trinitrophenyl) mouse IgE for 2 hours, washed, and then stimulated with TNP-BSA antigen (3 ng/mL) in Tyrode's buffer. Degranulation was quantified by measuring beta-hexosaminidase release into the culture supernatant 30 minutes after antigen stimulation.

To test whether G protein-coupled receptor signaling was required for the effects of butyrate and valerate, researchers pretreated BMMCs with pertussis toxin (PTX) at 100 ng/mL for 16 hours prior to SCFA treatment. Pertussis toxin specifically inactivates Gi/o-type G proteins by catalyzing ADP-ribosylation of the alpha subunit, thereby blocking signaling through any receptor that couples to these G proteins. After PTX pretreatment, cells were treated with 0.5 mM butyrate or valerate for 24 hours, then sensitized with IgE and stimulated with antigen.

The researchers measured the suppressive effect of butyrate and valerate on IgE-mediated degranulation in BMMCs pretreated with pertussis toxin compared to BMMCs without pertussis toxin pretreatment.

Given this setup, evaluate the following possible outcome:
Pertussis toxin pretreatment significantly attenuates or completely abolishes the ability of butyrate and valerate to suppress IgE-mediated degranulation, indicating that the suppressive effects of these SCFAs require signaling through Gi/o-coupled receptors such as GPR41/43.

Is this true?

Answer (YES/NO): YES